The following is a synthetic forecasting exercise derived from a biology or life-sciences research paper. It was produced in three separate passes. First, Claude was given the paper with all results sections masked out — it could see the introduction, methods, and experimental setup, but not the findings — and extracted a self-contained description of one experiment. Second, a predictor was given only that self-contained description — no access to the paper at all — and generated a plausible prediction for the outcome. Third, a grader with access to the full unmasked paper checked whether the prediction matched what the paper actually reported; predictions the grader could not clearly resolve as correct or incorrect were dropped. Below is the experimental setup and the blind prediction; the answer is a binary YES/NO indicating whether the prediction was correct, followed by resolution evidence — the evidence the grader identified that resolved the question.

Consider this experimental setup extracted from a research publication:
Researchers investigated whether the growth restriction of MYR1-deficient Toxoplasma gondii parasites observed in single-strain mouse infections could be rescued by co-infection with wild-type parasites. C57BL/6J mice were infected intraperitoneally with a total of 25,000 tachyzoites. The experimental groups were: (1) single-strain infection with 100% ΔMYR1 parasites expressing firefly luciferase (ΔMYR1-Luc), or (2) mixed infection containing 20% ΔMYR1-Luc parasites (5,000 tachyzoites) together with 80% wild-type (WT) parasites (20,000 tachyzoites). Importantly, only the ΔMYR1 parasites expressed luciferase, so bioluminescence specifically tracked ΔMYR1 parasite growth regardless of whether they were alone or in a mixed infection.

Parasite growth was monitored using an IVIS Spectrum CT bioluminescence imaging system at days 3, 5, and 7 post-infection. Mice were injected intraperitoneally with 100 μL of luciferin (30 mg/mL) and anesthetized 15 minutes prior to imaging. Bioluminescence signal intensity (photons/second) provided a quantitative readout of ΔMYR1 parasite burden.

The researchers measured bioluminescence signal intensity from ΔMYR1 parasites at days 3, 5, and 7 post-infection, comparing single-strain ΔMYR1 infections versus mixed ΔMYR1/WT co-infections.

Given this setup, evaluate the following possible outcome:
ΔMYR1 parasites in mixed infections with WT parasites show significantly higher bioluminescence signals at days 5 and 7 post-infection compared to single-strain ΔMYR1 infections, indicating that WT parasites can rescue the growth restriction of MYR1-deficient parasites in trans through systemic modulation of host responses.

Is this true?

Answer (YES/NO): YES